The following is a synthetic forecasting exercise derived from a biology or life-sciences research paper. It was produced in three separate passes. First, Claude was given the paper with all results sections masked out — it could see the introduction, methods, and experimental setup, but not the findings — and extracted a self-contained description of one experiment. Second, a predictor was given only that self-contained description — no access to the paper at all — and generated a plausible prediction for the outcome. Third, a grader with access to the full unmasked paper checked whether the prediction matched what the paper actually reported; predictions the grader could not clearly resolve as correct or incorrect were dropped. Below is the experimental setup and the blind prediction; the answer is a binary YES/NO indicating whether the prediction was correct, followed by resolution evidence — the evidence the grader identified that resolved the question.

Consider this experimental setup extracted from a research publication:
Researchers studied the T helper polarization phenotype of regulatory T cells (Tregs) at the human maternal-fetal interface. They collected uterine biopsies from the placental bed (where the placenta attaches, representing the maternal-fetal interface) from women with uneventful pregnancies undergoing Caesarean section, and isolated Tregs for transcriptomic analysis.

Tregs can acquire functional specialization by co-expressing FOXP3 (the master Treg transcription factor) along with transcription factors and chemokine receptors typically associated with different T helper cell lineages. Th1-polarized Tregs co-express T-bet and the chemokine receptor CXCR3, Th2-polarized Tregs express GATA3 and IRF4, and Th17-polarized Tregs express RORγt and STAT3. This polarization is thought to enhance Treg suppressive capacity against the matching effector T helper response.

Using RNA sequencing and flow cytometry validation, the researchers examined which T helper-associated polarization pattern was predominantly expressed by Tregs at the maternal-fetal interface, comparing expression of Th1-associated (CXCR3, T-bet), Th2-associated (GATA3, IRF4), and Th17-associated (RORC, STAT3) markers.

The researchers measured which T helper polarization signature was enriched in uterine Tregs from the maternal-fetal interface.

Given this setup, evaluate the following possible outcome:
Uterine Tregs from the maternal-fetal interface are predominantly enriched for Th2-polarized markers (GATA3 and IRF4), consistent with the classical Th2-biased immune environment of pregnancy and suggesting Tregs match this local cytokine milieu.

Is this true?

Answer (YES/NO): NO